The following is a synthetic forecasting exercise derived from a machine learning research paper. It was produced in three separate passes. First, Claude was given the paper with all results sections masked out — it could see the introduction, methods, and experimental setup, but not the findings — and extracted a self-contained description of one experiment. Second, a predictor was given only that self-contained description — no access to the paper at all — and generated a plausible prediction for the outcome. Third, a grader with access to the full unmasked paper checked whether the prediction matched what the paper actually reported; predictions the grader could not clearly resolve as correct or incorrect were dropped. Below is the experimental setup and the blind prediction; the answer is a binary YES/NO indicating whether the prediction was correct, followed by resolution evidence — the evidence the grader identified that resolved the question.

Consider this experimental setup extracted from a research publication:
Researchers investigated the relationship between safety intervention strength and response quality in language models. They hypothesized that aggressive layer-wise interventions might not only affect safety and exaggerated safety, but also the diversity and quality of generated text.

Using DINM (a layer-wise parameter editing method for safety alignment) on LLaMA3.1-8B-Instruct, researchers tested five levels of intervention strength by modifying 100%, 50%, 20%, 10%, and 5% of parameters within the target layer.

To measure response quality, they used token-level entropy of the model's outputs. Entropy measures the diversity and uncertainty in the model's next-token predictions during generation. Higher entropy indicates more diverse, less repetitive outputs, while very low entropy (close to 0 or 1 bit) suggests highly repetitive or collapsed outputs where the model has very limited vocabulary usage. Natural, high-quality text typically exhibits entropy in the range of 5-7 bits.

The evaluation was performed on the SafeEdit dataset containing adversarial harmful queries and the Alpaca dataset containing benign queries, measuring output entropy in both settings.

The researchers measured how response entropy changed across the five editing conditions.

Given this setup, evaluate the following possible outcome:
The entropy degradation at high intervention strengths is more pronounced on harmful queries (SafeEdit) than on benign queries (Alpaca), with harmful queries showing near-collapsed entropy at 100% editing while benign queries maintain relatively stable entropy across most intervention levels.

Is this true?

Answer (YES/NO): NO